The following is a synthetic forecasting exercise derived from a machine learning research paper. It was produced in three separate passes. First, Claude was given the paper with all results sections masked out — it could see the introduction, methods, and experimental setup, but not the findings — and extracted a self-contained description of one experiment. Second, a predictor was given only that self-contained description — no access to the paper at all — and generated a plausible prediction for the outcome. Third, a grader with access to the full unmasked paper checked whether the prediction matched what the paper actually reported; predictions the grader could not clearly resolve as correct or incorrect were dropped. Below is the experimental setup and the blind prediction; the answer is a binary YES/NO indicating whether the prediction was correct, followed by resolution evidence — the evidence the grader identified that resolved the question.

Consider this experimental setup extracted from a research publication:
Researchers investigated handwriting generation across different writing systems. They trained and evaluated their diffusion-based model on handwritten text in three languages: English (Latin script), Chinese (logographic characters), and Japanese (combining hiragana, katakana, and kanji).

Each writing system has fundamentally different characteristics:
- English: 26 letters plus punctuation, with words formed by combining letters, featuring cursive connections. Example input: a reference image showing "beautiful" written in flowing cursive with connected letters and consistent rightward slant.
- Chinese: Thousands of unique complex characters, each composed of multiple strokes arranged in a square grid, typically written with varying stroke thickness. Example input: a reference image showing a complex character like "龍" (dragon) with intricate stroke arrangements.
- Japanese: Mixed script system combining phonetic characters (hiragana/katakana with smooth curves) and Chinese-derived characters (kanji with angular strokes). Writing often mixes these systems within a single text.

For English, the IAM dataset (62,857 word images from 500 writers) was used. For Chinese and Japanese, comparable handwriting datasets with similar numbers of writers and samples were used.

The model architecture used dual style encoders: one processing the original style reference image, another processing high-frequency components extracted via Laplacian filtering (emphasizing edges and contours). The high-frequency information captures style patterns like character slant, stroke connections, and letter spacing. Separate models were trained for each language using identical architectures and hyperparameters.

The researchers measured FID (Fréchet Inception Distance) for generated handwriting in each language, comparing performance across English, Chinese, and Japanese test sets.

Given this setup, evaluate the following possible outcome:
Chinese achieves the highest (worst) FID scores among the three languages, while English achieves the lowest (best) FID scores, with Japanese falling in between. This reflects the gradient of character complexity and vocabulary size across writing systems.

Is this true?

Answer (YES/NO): NO